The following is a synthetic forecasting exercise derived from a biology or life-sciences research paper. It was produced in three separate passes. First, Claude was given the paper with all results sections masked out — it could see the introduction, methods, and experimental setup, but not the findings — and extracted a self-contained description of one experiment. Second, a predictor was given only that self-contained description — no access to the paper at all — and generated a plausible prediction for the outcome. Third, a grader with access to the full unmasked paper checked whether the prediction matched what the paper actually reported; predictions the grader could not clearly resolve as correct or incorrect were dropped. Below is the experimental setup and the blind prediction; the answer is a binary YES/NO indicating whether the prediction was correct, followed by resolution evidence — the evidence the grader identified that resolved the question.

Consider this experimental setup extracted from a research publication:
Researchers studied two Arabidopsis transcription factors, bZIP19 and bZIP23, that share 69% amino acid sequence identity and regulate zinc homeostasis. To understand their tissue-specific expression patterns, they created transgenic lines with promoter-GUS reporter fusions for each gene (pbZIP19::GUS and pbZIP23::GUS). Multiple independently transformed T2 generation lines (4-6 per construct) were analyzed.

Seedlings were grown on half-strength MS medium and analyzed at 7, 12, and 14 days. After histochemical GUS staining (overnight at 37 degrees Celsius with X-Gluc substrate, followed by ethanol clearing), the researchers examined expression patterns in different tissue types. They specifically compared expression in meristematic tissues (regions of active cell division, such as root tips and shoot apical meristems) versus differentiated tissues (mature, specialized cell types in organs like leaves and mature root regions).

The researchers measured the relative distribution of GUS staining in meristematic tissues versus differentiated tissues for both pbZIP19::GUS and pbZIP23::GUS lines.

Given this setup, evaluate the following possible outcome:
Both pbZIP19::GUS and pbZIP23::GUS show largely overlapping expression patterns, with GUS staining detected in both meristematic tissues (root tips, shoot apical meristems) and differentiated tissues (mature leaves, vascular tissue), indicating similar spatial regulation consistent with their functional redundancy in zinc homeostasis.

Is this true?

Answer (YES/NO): NO